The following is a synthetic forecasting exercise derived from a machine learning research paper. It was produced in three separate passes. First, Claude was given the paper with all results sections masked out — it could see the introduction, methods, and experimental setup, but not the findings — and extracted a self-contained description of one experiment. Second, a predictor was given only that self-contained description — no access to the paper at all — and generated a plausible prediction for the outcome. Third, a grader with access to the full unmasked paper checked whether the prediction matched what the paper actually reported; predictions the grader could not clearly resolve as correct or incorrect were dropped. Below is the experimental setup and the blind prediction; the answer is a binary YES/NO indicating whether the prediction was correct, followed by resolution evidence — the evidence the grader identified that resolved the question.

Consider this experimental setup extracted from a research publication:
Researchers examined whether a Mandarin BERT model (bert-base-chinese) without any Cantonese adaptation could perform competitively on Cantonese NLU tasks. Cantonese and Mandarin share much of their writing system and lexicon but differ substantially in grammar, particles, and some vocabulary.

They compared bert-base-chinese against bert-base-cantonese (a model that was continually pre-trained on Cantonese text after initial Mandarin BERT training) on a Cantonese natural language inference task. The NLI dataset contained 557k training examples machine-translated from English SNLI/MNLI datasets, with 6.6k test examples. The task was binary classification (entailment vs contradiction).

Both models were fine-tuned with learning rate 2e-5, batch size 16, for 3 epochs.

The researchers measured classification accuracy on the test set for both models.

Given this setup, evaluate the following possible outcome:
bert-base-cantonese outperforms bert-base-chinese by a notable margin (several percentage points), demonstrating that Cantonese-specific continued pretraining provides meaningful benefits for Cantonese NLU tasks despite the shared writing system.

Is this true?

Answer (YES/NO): NO